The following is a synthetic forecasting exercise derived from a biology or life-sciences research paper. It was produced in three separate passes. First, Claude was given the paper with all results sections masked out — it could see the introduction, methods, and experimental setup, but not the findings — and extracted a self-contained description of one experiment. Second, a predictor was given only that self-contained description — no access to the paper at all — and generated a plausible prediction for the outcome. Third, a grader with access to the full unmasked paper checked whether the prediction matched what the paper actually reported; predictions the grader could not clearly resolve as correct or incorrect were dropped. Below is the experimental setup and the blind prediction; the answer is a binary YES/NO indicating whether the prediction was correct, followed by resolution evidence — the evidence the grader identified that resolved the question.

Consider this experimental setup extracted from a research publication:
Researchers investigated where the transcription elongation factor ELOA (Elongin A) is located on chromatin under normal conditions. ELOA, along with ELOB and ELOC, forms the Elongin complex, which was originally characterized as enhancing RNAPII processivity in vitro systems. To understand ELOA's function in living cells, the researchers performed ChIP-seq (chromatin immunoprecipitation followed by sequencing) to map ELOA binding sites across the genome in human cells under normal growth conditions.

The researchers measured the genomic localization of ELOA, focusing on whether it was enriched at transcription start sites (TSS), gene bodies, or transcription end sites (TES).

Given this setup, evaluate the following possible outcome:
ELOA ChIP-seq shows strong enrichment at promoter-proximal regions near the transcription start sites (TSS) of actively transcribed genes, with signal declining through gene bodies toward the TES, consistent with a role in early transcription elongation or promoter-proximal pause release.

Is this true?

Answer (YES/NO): NO